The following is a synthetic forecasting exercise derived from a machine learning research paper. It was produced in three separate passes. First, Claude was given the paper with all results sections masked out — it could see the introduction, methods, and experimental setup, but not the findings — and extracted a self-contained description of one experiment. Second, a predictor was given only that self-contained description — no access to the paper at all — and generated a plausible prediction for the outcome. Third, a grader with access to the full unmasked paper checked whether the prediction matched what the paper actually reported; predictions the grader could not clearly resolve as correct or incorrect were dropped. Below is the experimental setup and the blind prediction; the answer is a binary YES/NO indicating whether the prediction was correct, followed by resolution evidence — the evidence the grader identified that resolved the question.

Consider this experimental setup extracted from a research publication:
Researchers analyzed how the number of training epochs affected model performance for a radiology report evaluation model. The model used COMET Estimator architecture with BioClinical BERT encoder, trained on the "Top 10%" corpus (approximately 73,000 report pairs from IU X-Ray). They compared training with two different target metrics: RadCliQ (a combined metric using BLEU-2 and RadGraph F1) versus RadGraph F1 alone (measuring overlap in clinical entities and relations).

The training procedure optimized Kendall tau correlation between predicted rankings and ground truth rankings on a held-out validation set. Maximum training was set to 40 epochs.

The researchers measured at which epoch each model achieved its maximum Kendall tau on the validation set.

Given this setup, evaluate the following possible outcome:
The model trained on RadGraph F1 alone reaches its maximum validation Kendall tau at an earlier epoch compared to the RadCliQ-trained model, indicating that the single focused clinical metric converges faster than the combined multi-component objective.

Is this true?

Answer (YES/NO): YES